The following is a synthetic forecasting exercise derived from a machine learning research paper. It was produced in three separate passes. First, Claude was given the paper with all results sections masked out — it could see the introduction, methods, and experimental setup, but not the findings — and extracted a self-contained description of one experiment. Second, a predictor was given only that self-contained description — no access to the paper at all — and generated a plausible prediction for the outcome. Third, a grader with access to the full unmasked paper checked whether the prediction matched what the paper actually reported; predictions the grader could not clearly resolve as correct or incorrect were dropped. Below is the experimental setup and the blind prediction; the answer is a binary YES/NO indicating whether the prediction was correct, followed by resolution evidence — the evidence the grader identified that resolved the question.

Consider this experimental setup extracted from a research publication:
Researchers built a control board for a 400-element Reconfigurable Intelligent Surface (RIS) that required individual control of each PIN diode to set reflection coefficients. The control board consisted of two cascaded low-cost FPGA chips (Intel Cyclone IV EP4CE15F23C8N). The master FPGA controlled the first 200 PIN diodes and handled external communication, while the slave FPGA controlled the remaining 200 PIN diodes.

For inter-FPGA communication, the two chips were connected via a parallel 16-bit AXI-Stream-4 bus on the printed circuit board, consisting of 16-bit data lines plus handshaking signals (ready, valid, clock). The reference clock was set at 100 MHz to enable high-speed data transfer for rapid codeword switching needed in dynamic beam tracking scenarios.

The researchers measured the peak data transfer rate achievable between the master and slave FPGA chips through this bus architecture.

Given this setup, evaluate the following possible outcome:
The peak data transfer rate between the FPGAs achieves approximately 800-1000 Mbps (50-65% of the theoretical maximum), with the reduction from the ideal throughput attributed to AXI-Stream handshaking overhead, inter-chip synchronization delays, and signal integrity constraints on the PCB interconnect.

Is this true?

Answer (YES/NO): NO